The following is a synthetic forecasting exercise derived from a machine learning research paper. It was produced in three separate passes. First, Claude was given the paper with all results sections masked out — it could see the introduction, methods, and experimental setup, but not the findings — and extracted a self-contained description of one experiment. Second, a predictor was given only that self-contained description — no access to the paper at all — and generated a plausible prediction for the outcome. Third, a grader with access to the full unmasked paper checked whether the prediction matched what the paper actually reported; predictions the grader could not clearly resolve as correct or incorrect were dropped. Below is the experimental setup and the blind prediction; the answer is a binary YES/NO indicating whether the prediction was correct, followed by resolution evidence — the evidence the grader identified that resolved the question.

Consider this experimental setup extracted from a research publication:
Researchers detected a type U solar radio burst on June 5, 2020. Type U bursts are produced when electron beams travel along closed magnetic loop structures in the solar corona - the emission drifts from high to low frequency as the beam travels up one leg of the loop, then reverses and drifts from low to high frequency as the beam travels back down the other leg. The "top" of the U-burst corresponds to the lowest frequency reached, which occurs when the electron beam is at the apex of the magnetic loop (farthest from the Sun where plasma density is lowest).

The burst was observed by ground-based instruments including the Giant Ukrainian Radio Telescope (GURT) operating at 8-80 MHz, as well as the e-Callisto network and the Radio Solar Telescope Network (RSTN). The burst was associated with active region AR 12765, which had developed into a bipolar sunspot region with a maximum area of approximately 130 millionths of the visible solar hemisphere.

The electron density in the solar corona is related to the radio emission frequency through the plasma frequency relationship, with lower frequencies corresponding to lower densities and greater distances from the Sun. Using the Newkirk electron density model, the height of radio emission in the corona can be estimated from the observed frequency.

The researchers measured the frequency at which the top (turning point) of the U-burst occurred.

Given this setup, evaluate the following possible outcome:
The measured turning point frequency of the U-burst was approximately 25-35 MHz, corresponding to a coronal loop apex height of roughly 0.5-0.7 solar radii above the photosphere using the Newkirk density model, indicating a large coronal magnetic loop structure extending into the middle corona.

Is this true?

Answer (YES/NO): NO